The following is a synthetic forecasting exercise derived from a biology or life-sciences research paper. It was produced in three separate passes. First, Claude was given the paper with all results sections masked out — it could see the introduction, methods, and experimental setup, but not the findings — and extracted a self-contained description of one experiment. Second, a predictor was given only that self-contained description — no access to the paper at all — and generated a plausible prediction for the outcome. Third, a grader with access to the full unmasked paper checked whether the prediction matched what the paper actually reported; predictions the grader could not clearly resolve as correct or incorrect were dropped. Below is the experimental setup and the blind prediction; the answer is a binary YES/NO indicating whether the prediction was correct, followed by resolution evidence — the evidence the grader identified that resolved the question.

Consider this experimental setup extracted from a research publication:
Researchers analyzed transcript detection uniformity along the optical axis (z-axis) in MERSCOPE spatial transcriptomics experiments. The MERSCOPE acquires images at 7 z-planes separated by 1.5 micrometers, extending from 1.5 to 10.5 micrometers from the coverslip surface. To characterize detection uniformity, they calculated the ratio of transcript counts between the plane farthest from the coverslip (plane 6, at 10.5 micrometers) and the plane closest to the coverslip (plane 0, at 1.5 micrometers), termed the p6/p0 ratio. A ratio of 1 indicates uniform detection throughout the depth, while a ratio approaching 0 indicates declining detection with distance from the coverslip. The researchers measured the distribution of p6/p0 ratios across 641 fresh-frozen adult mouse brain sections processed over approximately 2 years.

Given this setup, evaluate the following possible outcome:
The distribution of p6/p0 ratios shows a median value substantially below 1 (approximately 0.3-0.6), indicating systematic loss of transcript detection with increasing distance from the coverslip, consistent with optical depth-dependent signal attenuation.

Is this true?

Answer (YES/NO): YES